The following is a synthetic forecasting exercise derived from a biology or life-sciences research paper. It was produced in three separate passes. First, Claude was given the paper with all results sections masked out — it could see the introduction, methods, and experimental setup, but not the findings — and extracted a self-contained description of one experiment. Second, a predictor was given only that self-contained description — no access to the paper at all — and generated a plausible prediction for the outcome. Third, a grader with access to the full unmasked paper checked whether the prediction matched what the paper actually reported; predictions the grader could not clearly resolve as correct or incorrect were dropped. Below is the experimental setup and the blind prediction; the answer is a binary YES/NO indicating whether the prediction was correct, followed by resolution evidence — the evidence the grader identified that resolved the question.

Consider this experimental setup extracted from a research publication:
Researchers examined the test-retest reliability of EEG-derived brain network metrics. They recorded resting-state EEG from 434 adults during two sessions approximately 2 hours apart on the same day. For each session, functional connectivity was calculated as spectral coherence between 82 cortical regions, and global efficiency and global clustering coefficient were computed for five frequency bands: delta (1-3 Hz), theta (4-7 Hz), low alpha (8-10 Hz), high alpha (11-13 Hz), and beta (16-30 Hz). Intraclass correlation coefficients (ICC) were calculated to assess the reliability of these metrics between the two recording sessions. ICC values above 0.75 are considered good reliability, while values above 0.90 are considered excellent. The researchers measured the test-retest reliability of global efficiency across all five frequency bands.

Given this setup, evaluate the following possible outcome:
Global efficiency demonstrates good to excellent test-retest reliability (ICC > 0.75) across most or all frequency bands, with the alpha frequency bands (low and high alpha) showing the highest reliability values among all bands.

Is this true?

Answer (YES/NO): NO